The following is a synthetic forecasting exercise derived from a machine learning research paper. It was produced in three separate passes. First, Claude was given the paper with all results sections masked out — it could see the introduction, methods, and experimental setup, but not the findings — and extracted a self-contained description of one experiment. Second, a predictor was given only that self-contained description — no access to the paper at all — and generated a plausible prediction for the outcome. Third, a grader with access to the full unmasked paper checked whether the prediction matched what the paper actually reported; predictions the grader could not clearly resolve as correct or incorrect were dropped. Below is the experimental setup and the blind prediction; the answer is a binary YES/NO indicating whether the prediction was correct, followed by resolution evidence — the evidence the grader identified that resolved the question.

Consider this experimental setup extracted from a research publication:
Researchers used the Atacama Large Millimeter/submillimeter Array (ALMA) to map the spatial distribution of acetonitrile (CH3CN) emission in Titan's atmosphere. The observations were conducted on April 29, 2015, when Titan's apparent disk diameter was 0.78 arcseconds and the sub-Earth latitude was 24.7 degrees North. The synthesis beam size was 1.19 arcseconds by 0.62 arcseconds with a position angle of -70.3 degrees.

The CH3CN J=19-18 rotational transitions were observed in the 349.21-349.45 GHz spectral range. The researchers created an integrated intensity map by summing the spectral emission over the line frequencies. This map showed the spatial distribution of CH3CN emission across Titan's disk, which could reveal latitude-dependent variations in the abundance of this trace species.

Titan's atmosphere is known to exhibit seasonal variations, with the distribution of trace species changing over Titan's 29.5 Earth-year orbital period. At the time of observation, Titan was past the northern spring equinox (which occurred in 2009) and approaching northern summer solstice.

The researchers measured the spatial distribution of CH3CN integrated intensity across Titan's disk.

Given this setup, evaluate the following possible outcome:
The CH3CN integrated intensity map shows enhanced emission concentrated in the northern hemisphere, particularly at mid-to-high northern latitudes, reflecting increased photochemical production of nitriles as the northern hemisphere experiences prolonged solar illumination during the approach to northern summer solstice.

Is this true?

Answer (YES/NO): YES